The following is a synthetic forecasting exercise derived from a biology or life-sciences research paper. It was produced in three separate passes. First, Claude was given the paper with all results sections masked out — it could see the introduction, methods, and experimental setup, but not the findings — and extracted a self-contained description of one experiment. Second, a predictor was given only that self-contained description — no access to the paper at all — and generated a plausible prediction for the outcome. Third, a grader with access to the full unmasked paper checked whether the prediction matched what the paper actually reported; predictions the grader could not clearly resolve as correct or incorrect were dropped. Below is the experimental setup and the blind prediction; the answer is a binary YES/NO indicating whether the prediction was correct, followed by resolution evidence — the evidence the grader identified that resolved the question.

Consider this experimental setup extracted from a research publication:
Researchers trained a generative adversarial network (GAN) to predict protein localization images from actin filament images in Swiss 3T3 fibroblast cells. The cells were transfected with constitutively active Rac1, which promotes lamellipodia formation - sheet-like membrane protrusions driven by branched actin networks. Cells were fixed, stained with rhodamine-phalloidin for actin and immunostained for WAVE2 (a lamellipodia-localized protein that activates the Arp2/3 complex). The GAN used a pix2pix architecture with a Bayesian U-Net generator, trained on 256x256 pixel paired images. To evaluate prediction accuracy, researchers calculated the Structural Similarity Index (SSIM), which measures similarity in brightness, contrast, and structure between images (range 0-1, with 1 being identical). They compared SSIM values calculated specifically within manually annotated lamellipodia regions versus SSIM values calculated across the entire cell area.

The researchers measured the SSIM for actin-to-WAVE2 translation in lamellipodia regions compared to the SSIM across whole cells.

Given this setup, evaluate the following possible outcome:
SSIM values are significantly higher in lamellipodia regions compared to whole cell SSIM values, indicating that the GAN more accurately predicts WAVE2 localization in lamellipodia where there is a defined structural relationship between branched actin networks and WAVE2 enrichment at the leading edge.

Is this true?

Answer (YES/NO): YES